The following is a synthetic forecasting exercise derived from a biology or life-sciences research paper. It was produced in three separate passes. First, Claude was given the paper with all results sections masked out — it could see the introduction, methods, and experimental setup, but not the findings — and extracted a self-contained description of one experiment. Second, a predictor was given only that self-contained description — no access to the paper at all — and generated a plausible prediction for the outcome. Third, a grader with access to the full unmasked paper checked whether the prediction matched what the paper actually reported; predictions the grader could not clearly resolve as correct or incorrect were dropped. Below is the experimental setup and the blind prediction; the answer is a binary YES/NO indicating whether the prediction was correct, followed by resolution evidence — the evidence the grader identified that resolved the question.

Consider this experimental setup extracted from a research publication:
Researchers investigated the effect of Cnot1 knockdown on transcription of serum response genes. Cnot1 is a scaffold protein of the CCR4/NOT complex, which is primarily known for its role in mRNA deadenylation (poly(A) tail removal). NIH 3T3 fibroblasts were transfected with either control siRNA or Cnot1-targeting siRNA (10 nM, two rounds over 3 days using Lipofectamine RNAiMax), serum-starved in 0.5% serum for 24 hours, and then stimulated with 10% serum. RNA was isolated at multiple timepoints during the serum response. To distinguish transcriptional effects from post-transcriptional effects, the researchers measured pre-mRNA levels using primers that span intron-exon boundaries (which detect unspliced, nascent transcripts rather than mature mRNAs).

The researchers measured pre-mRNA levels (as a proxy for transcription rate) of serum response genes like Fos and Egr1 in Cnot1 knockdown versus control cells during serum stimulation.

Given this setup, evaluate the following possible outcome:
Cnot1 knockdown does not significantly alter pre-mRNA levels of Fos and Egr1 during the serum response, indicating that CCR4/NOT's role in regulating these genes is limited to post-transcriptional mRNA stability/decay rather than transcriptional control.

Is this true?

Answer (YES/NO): NO